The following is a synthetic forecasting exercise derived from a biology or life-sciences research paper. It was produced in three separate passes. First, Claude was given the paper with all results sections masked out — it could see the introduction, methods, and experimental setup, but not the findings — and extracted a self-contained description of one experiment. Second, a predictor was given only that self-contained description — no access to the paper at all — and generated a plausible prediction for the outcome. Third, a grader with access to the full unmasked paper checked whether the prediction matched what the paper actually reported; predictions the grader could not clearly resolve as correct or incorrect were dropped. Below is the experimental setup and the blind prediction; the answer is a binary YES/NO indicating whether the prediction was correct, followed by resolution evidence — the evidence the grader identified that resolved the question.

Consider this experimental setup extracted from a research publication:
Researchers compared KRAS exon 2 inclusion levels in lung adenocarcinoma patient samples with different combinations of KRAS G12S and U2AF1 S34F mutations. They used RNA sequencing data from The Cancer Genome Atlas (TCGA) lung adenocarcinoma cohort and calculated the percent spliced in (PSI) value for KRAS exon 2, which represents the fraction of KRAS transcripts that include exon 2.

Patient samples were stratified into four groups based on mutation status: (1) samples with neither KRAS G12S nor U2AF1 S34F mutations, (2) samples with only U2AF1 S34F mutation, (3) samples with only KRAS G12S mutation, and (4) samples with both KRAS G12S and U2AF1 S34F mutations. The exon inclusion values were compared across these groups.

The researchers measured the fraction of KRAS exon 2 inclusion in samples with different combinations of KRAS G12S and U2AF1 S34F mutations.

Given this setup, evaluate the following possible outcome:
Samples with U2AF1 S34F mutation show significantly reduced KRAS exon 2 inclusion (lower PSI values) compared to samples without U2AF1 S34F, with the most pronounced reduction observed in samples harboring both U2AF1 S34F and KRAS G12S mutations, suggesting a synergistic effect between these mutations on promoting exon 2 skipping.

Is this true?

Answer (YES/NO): NO